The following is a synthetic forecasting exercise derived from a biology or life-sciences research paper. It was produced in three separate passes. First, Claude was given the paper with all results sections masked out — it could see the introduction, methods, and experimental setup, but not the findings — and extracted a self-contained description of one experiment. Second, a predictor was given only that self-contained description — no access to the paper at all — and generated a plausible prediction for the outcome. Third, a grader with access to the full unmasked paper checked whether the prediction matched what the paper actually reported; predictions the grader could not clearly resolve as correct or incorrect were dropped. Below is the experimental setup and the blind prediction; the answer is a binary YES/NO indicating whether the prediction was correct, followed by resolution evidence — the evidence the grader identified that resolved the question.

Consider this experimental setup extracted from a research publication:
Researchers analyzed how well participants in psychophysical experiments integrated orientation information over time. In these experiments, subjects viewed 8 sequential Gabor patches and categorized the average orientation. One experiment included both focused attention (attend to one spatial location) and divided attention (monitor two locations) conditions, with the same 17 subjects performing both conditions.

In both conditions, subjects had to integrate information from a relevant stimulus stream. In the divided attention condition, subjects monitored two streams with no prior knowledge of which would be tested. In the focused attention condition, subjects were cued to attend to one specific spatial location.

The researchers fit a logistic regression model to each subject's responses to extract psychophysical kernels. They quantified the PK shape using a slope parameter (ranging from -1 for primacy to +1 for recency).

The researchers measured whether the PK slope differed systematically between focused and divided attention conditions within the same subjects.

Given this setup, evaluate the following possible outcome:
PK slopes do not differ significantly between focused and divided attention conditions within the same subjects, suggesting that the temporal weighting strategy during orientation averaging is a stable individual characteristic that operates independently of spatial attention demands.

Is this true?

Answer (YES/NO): NO